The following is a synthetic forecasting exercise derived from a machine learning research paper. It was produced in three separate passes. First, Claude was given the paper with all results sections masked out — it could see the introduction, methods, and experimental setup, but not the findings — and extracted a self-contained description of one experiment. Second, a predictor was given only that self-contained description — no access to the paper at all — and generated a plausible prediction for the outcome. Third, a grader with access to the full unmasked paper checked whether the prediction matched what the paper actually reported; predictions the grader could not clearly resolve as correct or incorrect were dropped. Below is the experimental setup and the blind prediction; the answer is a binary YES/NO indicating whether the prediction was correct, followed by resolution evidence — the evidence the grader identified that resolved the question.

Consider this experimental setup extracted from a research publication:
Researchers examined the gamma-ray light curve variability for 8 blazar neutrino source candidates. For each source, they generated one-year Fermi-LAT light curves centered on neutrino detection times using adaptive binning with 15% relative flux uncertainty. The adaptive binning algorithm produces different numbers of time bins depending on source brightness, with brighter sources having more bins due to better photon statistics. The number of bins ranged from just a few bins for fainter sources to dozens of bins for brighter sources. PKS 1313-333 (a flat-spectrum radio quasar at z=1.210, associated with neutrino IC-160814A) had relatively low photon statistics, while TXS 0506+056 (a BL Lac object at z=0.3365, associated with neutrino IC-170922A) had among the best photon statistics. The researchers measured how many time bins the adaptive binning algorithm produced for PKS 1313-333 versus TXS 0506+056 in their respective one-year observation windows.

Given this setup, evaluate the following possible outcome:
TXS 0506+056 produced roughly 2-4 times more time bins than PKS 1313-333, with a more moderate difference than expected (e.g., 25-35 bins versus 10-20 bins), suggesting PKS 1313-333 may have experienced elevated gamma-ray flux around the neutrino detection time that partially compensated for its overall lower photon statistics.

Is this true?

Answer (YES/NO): NO